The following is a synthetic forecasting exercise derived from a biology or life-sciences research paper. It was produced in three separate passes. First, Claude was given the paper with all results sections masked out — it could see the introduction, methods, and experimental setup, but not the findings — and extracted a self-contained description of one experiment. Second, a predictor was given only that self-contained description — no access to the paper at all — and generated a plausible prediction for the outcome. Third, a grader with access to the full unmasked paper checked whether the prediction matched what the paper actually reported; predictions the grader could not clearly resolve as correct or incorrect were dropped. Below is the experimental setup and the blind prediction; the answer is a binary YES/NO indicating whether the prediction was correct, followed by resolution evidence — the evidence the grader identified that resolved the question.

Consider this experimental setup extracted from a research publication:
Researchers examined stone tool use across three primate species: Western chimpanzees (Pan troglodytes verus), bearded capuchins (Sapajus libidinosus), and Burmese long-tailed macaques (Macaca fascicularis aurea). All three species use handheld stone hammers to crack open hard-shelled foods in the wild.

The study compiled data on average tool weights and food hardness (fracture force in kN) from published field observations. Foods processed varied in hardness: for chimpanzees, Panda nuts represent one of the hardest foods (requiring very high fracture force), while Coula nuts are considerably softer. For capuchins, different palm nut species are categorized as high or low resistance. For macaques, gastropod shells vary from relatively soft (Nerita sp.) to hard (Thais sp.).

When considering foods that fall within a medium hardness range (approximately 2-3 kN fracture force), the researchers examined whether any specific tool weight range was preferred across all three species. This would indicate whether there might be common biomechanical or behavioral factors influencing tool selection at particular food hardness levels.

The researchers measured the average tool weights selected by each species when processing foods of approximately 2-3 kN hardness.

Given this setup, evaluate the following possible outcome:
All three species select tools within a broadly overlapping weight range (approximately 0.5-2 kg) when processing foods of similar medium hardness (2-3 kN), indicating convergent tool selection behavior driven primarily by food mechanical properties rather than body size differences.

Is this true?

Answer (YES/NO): NO